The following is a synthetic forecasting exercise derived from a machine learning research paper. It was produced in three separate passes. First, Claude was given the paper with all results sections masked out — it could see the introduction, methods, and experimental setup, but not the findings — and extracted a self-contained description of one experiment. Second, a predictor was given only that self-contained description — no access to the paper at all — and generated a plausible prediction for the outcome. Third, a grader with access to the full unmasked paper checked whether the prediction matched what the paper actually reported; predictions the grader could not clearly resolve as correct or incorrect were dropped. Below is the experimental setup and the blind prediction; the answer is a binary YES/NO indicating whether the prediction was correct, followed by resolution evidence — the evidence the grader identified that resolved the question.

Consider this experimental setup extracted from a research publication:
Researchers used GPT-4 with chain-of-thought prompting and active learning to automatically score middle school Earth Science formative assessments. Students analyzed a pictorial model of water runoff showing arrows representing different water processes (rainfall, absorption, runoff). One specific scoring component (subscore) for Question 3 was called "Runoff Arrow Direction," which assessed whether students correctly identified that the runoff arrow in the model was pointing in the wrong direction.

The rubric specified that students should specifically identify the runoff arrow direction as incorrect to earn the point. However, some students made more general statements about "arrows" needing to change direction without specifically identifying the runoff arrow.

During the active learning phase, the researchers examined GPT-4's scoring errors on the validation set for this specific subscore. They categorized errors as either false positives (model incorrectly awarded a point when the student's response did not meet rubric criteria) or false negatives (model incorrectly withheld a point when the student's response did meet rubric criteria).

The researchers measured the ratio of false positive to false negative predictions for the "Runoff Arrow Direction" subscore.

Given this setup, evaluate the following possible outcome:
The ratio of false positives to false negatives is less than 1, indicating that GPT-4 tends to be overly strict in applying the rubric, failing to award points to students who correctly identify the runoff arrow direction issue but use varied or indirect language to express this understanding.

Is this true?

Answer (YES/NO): NO